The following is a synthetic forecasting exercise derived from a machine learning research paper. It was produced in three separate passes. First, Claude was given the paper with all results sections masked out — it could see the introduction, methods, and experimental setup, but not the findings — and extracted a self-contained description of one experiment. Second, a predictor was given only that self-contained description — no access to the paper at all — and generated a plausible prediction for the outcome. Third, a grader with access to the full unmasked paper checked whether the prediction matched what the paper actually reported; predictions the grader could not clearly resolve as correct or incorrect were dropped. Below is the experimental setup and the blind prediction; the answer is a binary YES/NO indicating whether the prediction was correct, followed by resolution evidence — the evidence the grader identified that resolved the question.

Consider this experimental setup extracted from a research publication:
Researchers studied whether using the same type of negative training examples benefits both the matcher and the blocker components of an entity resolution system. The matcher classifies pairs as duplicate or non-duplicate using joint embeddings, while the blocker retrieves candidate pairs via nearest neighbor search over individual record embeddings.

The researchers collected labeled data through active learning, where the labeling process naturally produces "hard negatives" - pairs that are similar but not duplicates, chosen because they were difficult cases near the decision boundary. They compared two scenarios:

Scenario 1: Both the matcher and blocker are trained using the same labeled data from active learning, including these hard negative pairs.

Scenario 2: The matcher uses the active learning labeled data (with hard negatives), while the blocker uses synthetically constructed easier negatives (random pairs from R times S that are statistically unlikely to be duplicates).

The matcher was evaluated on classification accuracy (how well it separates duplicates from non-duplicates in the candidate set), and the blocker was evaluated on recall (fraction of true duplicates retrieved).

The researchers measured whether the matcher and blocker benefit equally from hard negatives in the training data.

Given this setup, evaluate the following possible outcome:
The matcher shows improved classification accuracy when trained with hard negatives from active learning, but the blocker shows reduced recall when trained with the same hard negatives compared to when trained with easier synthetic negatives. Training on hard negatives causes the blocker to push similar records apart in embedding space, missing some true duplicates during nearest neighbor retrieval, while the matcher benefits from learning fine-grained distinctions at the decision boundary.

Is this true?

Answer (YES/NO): YES